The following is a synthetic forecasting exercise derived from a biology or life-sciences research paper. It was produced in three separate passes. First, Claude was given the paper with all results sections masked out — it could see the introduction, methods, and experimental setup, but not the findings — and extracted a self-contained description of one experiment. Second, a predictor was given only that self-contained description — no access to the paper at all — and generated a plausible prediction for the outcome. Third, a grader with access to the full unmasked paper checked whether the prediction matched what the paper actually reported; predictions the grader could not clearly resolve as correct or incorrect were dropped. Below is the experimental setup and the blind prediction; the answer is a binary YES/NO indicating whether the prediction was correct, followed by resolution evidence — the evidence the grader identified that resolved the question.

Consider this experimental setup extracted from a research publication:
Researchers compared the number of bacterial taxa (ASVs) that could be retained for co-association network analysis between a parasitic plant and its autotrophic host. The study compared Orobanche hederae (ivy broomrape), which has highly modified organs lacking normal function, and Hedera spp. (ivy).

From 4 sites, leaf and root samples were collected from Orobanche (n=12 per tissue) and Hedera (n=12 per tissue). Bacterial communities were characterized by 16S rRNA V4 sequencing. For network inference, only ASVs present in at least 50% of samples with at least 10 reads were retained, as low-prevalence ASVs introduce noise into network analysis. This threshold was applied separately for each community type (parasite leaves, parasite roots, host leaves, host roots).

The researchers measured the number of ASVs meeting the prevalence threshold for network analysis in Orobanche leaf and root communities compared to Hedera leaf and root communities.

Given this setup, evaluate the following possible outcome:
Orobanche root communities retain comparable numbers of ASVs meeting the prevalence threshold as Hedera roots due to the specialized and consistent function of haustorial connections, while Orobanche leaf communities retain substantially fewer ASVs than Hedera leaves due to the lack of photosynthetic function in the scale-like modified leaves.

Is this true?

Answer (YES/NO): NO